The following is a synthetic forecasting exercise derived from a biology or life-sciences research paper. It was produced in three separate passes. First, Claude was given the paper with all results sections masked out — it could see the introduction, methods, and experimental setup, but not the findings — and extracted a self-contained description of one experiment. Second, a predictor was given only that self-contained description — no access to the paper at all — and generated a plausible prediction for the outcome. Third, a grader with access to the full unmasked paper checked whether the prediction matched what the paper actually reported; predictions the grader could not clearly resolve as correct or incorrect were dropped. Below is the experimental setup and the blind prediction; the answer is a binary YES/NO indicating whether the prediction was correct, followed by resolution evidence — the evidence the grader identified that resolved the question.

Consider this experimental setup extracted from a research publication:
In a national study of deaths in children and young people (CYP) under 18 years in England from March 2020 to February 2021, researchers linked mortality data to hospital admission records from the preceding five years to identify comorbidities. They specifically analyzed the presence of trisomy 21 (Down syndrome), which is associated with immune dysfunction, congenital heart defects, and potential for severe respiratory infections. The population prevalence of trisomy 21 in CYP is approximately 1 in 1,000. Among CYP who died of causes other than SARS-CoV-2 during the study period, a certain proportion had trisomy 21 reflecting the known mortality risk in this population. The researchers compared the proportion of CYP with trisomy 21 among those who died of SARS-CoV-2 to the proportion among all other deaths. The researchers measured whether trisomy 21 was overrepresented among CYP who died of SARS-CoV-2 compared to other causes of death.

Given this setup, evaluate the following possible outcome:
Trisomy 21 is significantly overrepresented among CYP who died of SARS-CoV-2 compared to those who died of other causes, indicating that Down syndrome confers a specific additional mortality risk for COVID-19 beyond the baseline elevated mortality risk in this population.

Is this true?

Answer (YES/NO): NO